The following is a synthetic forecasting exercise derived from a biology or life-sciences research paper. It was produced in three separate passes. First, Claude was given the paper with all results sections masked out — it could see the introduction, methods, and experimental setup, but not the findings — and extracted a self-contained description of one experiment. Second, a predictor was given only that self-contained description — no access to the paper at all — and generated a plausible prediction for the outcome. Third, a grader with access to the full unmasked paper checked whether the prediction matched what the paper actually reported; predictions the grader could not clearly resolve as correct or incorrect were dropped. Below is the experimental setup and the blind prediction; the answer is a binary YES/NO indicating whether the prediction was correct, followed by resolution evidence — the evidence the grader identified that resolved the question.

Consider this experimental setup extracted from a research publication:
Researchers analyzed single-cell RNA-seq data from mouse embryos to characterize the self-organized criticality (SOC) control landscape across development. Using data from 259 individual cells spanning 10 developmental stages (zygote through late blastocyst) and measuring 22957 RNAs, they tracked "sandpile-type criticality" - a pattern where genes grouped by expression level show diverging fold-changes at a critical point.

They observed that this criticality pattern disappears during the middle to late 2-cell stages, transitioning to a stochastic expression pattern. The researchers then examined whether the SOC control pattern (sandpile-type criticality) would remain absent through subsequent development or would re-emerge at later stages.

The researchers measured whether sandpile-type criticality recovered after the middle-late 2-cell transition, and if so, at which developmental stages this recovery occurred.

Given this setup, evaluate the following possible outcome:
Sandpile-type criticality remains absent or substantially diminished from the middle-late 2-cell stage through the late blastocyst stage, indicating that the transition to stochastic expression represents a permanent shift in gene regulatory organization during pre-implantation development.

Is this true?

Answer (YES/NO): NO